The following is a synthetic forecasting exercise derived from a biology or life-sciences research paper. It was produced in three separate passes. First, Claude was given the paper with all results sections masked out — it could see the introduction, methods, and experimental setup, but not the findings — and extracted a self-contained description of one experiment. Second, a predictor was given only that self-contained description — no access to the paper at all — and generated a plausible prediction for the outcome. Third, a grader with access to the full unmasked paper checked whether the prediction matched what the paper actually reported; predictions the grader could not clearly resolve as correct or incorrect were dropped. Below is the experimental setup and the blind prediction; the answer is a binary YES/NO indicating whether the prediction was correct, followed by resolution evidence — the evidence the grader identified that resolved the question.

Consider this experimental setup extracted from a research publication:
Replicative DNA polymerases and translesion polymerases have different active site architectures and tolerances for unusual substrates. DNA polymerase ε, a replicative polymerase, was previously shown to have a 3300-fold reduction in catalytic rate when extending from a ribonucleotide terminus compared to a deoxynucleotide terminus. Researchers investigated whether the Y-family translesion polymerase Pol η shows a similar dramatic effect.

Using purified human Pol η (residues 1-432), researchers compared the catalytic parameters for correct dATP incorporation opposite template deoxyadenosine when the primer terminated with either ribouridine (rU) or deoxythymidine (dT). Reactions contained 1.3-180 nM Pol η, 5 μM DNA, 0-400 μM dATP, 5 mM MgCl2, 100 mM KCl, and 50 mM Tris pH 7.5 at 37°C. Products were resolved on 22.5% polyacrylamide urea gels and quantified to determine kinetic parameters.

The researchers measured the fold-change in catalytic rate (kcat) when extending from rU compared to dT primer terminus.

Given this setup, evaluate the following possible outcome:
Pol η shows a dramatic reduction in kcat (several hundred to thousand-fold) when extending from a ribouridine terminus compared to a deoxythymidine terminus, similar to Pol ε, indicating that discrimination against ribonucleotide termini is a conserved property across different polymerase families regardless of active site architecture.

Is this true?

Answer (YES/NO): NO